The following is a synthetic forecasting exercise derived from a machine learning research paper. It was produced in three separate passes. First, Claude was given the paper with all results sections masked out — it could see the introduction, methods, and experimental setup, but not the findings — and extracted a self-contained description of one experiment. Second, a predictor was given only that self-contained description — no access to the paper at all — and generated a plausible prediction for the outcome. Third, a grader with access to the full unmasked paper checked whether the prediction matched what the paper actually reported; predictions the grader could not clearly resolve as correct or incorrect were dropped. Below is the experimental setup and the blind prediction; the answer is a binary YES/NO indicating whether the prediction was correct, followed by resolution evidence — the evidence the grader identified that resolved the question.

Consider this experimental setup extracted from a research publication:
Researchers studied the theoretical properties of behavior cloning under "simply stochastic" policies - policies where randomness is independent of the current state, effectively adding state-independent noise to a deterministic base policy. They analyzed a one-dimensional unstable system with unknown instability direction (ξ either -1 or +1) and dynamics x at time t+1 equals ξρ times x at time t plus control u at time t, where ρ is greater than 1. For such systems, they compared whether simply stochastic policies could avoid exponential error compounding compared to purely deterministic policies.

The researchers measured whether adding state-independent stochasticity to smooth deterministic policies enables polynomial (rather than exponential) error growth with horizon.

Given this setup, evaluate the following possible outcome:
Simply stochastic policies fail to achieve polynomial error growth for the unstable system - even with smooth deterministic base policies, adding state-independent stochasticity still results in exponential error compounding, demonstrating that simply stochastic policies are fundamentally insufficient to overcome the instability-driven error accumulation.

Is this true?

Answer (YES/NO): YES